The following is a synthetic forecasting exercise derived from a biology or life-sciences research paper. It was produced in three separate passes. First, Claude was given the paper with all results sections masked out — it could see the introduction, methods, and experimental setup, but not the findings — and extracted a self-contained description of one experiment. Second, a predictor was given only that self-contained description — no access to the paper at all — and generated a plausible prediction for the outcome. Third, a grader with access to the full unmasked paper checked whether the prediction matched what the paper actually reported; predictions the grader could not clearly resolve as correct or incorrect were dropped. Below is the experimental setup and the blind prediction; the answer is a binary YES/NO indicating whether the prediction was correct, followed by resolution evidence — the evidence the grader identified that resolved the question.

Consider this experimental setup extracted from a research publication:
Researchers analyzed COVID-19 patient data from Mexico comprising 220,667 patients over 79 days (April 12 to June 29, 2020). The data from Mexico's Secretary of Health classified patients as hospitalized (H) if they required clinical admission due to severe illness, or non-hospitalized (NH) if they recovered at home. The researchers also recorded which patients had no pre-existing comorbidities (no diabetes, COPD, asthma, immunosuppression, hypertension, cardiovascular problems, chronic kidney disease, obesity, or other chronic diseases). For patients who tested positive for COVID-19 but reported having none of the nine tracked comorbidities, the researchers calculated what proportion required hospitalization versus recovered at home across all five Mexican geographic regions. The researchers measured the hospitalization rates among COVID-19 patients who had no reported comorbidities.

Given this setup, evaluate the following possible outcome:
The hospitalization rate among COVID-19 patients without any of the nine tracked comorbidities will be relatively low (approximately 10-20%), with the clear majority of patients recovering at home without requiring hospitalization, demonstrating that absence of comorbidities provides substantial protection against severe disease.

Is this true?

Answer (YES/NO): NO